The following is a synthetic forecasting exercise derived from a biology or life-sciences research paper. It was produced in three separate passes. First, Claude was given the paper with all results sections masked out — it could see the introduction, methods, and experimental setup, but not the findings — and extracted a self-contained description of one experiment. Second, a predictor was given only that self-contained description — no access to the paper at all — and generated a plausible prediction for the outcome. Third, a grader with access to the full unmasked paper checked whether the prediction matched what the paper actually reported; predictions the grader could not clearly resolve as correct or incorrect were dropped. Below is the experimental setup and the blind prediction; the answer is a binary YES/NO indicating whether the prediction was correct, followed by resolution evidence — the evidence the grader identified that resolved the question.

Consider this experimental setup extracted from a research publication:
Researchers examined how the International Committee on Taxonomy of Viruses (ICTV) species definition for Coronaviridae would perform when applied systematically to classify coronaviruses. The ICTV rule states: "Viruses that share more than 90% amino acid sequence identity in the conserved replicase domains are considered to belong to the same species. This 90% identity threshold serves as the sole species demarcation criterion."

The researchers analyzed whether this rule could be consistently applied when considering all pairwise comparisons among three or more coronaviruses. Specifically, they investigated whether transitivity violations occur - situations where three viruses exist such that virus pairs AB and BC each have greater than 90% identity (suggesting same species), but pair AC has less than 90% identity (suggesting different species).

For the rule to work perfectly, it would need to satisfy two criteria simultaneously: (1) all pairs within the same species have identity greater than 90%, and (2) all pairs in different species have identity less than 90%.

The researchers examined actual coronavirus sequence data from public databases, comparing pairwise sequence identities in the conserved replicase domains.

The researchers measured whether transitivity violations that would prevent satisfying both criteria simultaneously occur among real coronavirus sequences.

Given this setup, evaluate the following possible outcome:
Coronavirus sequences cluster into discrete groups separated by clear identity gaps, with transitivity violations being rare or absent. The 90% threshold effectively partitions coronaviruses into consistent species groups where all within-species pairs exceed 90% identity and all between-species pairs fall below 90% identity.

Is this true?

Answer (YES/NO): NO